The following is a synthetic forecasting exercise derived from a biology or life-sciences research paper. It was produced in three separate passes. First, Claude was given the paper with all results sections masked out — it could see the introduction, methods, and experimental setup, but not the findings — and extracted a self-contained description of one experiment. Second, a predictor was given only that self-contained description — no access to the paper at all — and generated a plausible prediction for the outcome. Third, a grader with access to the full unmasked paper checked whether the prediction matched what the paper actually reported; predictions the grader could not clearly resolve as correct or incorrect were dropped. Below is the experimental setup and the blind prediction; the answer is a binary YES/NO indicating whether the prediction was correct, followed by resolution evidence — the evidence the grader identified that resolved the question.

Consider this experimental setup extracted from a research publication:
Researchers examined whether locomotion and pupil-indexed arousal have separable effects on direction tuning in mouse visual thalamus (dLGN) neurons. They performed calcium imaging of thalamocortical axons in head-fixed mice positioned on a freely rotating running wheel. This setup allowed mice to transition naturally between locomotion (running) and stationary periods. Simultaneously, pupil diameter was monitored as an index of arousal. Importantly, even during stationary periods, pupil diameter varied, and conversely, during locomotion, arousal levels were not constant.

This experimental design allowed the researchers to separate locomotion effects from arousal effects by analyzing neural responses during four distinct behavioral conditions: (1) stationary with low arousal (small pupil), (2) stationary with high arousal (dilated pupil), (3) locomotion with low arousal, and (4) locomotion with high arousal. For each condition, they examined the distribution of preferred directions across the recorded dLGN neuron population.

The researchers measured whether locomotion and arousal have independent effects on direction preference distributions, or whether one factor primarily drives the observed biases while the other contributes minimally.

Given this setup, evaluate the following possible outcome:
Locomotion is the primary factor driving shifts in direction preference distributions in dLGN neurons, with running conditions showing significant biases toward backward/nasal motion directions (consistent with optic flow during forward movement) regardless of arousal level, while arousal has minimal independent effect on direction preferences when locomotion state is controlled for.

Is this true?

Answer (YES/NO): NO